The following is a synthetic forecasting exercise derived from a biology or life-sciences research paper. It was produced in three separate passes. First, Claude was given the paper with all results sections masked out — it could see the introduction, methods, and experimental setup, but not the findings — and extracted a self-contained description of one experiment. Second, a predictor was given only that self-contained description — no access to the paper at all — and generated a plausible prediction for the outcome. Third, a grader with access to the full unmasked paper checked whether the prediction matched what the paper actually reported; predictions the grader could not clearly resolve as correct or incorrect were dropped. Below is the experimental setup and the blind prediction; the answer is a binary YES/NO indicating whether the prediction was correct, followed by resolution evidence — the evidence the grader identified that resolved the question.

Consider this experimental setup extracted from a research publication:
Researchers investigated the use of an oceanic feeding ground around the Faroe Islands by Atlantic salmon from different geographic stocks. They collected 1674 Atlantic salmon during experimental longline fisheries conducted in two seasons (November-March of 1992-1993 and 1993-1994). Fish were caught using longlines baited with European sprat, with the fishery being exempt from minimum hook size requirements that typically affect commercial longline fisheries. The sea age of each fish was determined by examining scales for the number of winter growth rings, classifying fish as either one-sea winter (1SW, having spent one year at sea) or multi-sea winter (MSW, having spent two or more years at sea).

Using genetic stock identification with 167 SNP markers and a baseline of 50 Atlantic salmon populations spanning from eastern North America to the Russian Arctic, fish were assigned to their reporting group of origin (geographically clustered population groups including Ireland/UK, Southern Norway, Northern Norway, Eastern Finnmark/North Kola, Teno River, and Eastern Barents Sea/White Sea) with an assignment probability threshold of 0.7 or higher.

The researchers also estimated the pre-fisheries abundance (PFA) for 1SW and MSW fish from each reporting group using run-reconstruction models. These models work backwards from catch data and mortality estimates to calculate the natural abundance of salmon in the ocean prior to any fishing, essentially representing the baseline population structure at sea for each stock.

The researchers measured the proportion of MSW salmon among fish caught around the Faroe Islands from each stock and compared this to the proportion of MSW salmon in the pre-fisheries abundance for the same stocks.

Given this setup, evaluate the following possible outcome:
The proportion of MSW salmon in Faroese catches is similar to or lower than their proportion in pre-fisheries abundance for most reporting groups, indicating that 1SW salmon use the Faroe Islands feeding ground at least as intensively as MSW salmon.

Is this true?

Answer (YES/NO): NO